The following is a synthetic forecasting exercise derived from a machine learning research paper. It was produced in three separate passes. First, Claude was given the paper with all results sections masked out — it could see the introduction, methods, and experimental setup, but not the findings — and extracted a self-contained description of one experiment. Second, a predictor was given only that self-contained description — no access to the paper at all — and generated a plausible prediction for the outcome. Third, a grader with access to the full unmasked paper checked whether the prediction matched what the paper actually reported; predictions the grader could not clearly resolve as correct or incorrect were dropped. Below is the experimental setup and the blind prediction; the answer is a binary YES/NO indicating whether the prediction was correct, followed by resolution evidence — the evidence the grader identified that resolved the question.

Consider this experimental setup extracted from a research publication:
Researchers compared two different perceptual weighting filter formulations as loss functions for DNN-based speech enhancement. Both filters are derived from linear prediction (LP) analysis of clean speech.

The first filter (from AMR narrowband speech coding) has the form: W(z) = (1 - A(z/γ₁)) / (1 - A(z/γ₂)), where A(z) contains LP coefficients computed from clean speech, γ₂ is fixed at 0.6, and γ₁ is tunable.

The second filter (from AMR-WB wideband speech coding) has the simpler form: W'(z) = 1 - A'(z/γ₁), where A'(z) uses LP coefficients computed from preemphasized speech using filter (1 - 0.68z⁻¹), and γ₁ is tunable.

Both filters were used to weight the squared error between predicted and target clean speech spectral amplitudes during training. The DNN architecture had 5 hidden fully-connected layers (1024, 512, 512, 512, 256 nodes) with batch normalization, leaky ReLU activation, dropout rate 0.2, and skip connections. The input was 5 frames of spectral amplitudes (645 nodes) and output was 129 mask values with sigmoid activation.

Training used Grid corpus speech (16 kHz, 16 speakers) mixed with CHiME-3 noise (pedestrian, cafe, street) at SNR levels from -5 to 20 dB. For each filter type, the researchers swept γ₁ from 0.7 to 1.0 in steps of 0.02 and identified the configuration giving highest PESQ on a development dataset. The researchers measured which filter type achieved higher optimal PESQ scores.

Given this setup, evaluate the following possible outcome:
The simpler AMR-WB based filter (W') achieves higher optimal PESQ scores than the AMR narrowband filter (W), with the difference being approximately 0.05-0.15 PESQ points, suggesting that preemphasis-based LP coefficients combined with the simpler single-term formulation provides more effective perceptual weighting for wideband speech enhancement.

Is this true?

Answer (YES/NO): NO